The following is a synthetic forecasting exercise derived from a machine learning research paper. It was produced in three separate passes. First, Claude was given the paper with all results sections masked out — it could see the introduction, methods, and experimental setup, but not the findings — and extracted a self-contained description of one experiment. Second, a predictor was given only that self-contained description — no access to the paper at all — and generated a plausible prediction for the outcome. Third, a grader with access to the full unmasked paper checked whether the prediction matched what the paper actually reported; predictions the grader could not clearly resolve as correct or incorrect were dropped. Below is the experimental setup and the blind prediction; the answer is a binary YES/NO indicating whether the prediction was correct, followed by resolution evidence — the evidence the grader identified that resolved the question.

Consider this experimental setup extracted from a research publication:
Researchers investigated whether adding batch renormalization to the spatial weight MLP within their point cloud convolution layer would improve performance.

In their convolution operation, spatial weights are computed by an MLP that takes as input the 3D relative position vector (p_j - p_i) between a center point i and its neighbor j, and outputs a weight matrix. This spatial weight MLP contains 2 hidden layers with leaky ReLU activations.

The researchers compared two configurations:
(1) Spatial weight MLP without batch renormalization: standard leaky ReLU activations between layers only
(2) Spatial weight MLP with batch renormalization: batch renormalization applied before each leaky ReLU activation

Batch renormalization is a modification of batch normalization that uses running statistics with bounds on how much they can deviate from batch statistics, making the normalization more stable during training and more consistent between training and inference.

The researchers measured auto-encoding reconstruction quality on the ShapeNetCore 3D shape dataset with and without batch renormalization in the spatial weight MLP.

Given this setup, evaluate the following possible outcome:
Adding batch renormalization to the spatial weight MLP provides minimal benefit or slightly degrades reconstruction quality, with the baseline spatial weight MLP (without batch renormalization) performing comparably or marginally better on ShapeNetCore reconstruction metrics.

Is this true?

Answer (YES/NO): NO